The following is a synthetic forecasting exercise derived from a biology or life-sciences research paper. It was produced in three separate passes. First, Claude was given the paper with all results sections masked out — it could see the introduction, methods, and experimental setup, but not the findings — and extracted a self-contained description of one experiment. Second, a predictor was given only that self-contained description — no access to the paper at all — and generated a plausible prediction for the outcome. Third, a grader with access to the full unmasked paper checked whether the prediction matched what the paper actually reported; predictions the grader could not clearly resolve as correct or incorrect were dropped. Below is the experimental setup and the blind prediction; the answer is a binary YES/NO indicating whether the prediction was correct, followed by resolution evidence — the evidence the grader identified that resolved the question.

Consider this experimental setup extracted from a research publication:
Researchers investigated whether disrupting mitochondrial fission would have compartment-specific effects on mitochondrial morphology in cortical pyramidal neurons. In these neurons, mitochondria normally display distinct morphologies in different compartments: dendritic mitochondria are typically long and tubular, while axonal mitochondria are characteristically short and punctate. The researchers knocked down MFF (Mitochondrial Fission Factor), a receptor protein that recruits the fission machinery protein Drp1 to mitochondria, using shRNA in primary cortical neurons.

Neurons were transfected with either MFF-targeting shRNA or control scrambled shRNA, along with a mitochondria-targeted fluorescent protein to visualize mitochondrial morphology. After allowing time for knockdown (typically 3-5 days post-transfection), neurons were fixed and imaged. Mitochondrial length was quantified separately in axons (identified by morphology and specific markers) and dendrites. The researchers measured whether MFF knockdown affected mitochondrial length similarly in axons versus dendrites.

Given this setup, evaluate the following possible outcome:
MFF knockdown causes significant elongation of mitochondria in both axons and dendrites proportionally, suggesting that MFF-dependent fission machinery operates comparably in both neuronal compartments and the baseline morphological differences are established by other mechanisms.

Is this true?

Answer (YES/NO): NO